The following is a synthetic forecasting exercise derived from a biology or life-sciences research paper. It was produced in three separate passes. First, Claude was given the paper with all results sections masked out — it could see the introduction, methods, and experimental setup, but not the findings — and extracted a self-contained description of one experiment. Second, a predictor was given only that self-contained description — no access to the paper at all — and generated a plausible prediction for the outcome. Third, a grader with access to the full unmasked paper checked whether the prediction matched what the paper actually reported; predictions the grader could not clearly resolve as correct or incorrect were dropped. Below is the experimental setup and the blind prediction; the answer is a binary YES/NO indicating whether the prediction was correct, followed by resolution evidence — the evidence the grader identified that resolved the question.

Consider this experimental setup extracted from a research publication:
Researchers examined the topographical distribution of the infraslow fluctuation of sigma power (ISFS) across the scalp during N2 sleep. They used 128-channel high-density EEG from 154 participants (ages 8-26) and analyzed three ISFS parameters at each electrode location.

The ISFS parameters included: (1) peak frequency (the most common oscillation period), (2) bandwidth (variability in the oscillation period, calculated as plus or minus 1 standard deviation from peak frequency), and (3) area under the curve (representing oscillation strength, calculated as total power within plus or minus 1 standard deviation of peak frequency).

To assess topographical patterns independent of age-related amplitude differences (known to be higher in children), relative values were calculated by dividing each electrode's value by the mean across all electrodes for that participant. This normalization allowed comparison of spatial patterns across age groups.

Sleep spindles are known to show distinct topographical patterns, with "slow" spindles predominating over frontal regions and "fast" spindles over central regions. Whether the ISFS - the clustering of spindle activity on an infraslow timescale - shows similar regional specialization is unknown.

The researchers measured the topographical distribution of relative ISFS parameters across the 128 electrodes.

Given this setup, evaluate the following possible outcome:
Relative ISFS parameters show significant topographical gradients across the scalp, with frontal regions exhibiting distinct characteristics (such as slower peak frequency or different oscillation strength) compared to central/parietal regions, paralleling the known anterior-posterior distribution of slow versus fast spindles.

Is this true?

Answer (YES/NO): NO